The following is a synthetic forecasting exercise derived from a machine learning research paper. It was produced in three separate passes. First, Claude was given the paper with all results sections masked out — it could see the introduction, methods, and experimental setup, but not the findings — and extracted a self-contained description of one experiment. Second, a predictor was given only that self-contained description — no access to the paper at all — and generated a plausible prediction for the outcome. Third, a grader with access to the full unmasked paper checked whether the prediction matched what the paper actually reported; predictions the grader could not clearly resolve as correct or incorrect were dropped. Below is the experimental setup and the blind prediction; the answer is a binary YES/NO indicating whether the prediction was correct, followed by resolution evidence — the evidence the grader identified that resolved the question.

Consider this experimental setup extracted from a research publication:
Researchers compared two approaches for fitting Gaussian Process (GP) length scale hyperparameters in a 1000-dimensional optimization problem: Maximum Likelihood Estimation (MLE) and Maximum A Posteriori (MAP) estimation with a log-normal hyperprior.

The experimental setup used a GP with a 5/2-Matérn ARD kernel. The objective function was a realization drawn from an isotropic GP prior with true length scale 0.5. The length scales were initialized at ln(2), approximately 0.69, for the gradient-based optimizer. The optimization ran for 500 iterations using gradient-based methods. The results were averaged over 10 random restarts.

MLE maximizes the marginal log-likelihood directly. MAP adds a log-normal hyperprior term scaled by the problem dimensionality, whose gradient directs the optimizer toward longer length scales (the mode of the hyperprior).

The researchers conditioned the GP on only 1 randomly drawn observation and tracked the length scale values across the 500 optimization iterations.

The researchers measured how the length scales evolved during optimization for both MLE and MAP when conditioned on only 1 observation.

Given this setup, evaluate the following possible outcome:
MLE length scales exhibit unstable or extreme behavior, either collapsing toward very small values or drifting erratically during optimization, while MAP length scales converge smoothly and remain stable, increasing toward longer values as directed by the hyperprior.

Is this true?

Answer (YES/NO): NO